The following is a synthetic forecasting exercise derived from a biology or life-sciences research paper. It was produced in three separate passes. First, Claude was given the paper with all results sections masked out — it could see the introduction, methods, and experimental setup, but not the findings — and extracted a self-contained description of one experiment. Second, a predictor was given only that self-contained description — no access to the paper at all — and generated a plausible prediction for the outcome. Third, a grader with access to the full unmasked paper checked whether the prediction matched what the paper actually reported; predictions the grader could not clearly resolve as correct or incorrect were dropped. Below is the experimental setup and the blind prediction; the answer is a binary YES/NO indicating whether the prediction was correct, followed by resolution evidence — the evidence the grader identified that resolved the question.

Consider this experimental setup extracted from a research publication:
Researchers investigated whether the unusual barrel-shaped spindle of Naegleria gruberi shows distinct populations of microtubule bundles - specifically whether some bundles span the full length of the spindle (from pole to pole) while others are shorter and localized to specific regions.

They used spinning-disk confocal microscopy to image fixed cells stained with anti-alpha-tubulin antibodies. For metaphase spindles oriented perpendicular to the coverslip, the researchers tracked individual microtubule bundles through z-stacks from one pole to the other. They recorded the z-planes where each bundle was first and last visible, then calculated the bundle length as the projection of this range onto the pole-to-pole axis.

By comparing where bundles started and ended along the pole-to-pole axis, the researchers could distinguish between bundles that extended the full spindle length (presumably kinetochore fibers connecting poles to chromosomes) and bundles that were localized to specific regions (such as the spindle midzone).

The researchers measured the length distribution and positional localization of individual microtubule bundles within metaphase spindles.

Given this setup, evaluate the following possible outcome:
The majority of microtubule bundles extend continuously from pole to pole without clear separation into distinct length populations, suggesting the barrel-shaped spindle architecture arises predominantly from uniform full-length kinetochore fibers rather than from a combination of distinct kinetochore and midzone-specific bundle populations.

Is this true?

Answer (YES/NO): NO